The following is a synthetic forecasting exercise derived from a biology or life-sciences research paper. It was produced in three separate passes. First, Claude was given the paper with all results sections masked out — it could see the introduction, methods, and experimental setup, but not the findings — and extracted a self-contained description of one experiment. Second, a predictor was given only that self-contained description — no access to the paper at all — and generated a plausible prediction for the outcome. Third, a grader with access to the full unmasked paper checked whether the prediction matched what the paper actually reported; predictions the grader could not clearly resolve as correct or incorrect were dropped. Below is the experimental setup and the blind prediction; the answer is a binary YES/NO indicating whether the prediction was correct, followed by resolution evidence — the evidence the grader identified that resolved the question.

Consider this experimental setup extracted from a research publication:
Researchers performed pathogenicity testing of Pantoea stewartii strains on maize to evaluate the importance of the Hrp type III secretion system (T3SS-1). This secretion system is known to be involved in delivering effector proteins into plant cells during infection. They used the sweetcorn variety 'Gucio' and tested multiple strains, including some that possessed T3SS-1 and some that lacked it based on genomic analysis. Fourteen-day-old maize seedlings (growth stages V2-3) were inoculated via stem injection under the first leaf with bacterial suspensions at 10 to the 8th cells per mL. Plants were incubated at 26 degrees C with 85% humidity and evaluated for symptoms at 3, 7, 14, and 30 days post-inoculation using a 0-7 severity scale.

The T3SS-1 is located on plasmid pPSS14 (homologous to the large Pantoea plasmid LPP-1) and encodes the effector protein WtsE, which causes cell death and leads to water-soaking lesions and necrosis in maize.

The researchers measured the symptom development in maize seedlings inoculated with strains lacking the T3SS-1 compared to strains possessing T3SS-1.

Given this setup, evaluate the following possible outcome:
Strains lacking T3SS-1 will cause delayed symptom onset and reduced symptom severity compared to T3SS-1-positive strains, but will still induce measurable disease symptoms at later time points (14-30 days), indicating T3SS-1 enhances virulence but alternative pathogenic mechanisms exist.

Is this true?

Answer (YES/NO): NO